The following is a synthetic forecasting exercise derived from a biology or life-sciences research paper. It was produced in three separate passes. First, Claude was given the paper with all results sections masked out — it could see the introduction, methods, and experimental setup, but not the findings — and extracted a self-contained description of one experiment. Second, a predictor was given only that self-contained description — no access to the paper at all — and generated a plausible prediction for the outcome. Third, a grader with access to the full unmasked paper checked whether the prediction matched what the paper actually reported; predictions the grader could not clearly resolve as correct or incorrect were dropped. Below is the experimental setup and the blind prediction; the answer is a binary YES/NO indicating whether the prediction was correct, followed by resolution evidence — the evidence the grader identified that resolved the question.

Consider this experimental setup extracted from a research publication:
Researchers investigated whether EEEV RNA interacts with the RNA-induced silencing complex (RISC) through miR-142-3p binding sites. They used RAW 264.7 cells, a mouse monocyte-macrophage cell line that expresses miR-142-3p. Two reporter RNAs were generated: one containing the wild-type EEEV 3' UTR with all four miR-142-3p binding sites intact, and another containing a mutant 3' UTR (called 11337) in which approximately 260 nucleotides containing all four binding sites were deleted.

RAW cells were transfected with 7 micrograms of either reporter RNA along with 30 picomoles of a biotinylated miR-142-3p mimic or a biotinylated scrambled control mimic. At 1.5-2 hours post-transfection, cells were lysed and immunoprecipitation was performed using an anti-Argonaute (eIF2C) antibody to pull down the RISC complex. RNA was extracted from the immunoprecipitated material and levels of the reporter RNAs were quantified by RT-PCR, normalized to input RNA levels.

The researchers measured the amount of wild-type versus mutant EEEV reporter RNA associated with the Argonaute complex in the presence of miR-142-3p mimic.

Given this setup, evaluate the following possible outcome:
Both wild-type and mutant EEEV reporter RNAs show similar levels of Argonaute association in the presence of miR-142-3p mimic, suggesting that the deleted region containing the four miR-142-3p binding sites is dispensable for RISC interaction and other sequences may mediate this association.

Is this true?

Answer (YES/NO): NO